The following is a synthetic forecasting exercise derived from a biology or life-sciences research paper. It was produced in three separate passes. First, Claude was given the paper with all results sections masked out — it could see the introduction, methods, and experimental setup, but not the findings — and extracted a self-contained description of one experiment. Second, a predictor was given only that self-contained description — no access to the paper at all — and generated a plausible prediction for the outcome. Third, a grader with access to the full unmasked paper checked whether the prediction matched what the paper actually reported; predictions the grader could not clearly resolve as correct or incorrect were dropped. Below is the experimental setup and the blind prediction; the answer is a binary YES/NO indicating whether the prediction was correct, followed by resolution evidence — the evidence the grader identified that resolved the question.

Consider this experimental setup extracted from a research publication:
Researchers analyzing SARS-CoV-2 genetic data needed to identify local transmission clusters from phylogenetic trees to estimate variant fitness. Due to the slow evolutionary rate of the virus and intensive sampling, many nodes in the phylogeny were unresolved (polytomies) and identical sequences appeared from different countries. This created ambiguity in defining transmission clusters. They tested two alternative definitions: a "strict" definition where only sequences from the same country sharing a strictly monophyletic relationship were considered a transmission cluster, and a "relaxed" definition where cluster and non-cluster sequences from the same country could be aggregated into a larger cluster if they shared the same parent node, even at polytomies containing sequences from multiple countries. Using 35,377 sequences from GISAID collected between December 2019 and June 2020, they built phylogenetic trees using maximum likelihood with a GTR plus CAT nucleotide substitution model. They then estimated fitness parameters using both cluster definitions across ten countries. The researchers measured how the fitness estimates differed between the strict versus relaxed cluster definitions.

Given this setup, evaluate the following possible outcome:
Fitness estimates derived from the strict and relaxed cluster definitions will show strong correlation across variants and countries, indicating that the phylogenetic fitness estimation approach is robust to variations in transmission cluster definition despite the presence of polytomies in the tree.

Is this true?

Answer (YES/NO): YES